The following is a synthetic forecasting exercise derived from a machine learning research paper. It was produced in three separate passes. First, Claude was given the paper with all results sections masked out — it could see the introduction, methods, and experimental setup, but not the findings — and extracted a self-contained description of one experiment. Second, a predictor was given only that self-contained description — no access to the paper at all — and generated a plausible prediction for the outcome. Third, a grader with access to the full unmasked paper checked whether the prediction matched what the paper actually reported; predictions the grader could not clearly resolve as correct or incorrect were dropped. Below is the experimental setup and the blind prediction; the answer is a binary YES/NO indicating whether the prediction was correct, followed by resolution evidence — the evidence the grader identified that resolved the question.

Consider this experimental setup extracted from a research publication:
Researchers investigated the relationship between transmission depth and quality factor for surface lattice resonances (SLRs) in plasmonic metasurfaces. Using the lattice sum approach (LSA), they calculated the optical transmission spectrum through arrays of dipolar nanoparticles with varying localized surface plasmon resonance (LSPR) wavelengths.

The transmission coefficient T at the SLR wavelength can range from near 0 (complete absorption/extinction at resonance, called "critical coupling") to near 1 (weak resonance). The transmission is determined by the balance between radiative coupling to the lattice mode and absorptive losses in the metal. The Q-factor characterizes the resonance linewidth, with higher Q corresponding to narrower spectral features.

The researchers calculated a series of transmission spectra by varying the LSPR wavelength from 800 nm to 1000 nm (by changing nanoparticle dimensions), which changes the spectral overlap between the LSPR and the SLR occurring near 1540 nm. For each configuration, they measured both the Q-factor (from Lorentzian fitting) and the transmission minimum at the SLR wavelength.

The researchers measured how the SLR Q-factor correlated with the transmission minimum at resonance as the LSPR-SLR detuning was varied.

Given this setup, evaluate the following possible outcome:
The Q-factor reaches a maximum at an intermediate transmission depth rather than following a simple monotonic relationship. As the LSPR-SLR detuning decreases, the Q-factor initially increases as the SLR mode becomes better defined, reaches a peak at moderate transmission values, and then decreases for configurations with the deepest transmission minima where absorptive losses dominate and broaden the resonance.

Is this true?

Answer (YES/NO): YES